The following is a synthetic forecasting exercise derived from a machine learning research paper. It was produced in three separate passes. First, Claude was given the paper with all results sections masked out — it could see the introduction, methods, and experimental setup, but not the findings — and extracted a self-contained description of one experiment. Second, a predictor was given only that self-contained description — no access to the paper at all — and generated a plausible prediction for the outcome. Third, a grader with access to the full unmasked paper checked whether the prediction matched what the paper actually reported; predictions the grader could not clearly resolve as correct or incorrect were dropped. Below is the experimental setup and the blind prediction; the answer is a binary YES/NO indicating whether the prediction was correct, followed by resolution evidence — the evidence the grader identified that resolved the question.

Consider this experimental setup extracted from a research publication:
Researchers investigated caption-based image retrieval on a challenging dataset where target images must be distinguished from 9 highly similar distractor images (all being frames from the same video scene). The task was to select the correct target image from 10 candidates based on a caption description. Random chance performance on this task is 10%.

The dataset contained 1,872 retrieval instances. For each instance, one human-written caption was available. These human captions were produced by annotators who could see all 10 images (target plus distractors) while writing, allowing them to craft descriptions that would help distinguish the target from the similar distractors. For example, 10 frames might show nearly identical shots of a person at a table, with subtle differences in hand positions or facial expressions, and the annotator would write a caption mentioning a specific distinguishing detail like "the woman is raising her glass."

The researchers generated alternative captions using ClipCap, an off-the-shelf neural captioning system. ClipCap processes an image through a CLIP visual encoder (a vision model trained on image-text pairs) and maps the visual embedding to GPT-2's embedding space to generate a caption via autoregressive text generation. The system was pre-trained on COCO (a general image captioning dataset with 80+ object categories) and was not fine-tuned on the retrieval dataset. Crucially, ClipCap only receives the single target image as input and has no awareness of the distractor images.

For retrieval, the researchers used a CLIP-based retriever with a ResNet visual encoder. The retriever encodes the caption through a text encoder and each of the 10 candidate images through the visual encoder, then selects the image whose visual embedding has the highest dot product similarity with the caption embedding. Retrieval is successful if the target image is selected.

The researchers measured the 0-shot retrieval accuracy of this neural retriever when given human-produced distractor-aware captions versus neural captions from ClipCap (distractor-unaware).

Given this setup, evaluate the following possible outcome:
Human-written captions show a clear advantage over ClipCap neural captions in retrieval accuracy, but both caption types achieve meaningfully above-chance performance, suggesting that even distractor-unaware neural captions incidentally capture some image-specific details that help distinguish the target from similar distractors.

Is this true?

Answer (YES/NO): NO